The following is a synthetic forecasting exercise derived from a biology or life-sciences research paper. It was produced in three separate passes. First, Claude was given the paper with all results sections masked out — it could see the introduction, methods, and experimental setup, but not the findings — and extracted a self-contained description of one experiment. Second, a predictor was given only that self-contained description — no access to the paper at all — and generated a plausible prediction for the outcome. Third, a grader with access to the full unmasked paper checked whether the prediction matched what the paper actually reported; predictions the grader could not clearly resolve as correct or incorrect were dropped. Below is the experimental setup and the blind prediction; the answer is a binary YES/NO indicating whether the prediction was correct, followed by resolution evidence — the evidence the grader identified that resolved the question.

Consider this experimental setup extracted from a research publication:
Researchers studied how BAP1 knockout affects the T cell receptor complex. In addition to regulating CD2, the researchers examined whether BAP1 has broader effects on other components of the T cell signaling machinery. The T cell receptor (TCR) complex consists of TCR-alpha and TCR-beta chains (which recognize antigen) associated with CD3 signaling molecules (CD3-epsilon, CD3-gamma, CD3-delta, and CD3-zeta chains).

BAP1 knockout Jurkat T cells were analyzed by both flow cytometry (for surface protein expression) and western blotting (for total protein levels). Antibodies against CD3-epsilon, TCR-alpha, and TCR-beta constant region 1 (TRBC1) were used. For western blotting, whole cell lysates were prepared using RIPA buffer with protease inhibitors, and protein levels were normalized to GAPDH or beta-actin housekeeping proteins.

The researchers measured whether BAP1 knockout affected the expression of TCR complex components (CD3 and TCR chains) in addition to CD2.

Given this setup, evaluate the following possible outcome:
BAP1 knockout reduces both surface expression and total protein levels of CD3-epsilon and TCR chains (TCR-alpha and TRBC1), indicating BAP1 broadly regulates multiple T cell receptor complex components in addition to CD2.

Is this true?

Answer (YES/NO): NO